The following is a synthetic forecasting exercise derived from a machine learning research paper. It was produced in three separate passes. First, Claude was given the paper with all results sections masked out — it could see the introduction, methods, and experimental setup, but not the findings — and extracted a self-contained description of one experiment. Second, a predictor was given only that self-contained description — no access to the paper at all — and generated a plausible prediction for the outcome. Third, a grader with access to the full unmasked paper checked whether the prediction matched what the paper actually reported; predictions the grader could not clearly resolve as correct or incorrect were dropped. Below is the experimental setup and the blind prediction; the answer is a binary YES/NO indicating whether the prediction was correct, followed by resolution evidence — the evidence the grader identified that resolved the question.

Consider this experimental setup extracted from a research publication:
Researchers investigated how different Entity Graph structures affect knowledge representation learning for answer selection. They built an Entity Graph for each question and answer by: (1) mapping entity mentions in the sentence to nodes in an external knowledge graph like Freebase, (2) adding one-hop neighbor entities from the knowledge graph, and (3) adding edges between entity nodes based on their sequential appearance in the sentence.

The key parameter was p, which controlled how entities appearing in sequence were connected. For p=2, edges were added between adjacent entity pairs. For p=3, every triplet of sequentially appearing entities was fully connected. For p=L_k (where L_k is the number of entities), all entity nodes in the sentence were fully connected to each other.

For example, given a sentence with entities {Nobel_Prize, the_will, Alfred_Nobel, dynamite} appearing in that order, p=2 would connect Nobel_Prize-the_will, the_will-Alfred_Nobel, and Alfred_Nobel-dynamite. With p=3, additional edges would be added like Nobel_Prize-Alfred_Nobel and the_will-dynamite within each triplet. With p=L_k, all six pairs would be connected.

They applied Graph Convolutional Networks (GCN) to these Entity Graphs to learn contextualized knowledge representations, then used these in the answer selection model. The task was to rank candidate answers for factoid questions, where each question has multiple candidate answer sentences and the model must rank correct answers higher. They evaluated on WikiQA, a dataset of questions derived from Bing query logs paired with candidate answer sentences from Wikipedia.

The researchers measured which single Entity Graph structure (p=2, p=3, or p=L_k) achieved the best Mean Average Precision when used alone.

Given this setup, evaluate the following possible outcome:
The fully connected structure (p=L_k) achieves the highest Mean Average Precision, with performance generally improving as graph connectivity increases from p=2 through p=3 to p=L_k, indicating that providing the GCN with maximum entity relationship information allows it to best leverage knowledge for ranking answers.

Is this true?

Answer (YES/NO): NO